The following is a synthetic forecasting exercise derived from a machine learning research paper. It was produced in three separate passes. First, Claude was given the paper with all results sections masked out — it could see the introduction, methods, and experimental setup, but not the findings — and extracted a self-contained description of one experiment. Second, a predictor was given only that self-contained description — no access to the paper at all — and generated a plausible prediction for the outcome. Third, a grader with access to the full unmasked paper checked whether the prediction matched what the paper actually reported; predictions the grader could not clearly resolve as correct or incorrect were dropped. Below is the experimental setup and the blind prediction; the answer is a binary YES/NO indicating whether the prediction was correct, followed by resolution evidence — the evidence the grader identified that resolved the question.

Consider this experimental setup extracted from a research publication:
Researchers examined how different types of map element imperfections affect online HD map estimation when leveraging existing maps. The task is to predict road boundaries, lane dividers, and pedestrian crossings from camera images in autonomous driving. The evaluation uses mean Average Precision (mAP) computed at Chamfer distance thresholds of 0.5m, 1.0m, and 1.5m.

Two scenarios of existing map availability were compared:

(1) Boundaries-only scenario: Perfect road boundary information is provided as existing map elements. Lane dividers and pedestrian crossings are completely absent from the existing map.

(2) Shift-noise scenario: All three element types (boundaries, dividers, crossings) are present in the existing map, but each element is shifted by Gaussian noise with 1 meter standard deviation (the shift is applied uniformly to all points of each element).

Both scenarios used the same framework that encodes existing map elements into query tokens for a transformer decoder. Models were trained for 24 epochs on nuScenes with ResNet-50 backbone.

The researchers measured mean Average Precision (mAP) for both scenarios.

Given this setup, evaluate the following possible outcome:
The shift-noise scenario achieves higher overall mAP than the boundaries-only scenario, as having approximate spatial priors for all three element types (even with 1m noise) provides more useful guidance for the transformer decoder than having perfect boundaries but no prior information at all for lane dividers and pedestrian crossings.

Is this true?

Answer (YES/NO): YES